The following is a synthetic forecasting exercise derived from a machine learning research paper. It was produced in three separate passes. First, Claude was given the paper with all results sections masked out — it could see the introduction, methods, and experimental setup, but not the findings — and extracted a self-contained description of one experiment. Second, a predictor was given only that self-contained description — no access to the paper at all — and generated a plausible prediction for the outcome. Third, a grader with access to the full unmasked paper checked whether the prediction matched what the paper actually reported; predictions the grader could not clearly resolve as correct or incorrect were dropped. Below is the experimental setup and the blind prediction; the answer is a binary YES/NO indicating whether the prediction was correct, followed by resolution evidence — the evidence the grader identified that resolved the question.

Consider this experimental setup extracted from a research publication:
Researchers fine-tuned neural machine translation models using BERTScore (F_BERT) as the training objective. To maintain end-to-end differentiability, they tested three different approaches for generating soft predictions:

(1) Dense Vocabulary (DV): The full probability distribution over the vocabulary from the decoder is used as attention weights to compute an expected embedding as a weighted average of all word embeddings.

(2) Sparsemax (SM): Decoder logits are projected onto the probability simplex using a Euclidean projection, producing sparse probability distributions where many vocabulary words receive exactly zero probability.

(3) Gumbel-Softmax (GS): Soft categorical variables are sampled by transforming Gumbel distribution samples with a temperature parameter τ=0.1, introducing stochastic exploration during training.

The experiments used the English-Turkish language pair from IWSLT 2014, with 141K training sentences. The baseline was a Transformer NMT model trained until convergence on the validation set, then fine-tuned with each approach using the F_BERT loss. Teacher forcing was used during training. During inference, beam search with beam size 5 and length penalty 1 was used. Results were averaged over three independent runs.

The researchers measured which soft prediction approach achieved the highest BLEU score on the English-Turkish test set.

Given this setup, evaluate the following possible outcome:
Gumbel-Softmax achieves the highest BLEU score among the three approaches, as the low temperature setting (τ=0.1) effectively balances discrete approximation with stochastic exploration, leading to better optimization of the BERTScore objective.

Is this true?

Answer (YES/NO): YES